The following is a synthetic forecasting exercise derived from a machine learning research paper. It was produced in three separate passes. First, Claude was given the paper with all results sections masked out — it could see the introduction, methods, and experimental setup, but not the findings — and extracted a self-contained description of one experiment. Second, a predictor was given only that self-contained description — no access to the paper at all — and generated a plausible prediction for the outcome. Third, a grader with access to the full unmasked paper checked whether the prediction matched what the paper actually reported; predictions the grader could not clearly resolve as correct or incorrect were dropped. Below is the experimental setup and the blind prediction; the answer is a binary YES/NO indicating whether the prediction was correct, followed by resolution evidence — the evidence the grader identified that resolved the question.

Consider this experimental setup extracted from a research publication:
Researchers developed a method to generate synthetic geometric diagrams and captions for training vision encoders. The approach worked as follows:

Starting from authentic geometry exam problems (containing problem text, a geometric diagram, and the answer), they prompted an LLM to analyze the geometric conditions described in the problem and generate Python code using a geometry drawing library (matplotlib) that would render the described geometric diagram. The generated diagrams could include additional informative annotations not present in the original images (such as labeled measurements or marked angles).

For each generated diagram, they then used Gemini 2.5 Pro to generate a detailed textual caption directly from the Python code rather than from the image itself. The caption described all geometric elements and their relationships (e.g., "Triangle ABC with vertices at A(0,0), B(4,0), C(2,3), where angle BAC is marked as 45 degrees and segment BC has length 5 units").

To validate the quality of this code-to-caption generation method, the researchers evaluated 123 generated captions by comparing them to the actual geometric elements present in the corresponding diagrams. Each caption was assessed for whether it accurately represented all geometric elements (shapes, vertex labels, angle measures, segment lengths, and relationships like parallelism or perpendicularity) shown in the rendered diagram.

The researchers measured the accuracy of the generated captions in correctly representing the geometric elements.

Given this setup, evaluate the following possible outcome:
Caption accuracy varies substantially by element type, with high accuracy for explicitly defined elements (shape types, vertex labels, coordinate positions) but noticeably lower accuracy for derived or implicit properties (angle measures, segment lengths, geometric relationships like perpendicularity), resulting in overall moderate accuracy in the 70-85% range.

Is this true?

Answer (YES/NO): NO